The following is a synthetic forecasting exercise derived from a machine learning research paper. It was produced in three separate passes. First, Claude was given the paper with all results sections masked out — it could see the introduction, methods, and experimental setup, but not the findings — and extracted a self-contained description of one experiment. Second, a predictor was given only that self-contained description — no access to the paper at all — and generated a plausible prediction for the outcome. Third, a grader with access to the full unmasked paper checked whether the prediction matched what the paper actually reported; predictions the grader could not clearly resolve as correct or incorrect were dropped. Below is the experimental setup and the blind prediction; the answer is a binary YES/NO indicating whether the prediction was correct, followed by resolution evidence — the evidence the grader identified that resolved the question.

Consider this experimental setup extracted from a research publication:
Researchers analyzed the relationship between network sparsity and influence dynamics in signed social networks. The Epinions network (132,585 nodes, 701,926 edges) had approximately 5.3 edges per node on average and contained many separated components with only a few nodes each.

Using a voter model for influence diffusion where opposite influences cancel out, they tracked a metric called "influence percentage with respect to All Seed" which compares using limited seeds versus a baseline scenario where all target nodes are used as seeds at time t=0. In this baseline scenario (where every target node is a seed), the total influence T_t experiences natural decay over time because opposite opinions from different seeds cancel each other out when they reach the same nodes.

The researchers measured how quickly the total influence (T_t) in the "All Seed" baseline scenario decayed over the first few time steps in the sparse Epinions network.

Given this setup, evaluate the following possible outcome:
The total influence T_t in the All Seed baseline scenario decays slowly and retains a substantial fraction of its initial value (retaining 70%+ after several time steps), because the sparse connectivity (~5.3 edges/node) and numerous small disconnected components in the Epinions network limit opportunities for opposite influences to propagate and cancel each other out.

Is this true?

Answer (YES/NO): NO